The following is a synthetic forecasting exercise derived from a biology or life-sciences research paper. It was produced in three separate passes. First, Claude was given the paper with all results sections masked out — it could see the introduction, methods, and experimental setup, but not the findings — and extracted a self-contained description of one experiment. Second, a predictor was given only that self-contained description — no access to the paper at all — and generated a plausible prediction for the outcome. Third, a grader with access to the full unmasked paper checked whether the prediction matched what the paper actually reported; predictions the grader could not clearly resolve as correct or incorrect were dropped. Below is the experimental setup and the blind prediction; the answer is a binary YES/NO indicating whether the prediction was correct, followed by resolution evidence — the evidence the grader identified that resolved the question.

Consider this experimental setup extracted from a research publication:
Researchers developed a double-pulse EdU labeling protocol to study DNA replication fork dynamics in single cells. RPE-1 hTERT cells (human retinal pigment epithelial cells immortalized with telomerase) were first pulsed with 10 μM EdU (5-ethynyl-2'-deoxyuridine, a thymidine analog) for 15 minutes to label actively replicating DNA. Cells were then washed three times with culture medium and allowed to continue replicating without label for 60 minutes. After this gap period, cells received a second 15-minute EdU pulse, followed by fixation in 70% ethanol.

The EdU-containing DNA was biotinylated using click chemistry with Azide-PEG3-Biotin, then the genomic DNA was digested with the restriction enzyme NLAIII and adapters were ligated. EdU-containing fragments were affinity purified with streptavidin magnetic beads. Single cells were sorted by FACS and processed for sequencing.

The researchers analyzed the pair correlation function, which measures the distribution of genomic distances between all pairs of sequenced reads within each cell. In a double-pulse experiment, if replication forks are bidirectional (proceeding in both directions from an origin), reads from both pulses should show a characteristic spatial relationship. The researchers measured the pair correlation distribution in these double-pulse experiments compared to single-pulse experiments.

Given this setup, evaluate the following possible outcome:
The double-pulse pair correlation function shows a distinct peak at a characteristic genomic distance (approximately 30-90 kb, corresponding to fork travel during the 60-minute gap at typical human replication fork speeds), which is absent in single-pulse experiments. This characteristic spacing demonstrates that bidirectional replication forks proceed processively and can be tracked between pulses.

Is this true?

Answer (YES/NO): YES